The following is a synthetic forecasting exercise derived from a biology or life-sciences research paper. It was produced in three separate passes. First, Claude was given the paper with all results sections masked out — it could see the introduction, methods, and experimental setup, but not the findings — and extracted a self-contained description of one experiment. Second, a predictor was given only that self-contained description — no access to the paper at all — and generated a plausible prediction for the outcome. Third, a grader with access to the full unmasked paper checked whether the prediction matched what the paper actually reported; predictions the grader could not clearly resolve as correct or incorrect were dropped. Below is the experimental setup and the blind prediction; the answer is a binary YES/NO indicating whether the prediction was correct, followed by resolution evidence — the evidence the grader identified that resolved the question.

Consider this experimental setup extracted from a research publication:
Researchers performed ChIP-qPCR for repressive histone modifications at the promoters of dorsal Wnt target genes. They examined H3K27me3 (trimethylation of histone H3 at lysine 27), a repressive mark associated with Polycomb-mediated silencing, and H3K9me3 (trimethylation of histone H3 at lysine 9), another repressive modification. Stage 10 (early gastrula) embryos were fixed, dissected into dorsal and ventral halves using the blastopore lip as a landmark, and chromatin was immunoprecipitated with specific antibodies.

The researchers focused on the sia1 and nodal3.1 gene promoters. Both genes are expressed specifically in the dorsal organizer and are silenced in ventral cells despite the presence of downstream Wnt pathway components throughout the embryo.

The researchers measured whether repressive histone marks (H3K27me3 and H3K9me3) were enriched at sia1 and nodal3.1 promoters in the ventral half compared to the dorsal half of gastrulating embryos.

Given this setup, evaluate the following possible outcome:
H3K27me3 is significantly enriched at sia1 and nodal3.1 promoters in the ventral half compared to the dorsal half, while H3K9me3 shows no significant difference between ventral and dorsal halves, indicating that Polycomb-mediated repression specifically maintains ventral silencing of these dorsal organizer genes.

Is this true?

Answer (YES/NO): NO